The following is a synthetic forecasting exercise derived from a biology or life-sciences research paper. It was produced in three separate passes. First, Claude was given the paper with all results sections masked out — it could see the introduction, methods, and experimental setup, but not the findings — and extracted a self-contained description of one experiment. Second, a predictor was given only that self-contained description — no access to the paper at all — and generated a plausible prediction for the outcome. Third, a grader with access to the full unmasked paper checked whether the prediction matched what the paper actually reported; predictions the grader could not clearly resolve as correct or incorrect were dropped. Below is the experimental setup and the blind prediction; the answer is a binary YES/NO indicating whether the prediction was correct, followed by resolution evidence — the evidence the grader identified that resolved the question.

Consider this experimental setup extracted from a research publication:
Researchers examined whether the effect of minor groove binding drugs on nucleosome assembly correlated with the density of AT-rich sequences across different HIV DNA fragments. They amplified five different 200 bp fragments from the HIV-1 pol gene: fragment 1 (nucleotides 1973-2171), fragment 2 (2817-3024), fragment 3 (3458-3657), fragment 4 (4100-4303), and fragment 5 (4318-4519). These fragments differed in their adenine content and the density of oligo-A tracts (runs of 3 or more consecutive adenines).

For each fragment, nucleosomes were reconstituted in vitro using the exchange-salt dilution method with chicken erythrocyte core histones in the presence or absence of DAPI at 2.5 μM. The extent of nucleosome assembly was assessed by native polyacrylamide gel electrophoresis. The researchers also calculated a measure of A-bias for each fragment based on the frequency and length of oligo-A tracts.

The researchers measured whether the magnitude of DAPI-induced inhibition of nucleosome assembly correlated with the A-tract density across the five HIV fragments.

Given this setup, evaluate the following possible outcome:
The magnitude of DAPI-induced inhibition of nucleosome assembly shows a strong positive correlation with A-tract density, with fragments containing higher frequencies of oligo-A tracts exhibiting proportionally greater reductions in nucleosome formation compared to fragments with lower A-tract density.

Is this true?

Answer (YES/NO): YES